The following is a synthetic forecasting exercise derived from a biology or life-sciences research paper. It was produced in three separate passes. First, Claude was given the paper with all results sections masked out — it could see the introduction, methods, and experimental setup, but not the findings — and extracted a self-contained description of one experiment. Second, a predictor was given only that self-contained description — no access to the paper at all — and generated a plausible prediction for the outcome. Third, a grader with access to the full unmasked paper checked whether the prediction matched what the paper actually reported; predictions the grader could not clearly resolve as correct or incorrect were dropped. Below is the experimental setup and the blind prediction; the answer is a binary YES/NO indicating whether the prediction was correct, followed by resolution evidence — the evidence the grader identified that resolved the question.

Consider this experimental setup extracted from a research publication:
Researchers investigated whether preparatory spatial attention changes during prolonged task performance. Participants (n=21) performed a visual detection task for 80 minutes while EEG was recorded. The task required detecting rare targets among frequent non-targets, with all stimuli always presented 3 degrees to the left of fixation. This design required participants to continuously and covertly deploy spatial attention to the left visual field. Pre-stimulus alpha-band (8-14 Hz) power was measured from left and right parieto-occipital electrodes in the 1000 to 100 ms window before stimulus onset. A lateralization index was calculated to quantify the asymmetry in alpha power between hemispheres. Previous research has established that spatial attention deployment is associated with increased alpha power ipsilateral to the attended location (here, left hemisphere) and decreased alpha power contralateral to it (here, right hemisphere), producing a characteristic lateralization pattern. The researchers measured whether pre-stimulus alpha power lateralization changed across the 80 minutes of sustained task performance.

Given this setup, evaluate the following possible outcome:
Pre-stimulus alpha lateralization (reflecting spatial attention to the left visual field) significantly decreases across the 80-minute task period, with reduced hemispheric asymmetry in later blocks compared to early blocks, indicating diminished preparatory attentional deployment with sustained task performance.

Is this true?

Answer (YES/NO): NO